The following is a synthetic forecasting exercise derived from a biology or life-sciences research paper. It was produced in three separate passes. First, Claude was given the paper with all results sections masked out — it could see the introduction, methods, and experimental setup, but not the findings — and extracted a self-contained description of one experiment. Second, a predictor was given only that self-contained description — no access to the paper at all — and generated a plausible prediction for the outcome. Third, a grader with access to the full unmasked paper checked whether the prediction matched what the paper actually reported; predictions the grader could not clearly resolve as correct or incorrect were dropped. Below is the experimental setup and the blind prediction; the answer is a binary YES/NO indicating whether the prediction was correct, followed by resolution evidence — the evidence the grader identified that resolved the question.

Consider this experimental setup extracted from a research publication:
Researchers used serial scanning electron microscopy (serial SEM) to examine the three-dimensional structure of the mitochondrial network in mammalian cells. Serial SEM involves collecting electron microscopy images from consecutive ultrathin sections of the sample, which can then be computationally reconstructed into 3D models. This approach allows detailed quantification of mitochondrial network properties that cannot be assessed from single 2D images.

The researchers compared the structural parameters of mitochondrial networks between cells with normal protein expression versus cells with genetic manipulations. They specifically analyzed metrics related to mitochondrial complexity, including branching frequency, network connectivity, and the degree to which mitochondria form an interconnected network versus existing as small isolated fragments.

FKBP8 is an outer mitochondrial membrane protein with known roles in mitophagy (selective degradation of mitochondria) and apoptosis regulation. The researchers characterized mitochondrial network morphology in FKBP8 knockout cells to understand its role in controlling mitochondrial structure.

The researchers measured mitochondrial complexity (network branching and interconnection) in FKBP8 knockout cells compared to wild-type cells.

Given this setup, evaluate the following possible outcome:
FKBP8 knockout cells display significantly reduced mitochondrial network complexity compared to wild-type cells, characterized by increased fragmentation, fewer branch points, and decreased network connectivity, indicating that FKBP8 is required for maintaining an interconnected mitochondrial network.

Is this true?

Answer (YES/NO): NO